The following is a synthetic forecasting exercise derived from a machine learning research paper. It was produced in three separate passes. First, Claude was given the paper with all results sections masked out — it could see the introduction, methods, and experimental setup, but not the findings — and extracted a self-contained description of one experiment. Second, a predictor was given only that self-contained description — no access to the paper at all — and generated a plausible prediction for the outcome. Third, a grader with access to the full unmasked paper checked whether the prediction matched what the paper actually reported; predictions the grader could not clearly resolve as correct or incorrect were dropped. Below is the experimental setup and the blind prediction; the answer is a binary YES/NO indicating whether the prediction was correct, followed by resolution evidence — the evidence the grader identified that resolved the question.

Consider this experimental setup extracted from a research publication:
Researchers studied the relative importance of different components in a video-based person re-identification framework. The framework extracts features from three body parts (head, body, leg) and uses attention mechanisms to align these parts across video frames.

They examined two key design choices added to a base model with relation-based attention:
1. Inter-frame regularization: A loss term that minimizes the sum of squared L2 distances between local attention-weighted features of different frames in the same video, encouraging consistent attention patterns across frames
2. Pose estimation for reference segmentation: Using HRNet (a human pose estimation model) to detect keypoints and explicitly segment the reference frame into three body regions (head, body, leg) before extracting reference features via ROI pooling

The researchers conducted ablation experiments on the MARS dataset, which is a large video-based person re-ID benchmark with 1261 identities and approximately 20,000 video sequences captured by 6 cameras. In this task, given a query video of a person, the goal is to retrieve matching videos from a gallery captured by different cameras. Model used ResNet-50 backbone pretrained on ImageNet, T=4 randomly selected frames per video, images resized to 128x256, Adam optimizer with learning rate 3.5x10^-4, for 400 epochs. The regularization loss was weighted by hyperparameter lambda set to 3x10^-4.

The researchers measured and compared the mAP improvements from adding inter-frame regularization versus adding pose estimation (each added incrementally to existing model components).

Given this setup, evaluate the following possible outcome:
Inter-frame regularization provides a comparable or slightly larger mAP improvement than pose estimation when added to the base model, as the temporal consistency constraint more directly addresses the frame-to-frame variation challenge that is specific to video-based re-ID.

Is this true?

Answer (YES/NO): NO